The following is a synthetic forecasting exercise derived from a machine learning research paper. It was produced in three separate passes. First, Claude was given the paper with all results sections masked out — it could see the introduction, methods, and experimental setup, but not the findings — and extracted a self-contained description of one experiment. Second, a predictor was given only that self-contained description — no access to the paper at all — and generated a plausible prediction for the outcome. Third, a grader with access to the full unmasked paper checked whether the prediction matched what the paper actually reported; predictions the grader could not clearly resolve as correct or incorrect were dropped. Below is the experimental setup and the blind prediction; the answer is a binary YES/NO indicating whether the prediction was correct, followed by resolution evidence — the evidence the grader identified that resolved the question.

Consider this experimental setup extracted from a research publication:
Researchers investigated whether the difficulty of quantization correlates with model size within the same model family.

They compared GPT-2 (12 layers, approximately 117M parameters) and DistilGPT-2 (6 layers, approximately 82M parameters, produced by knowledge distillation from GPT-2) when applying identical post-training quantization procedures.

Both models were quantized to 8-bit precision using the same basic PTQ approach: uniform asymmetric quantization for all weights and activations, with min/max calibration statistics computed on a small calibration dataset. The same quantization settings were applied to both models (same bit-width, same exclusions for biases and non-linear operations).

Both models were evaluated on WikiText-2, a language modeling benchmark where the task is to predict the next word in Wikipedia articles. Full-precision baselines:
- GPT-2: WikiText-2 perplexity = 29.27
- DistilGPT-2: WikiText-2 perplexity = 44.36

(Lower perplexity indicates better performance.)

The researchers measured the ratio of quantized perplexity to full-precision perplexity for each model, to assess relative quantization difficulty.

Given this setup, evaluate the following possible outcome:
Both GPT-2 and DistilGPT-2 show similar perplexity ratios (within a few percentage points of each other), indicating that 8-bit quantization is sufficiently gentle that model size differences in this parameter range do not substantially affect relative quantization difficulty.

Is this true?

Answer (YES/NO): NO